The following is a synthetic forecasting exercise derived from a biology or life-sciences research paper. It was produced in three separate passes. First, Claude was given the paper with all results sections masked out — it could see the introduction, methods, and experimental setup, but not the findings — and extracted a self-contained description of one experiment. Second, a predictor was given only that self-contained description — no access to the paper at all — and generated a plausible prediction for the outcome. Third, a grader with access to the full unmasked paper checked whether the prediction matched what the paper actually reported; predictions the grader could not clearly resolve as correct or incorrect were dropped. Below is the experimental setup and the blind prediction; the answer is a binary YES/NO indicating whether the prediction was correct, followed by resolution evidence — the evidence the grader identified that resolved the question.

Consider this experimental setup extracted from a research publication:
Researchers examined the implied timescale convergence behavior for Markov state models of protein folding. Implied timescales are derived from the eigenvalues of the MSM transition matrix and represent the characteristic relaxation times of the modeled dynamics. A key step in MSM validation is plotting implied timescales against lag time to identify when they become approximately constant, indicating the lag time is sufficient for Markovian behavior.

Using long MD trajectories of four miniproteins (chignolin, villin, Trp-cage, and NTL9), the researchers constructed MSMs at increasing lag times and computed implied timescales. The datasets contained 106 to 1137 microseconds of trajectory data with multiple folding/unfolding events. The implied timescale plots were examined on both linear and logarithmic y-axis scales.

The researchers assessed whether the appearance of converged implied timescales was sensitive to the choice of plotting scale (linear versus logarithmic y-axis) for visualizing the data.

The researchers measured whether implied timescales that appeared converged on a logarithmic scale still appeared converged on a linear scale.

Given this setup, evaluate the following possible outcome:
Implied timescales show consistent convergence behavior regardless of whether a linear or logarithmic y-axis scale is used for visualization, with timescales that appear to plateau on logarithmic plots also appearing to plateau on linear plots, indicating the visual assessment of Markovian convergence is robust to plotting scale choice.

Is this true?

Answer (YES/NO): NO